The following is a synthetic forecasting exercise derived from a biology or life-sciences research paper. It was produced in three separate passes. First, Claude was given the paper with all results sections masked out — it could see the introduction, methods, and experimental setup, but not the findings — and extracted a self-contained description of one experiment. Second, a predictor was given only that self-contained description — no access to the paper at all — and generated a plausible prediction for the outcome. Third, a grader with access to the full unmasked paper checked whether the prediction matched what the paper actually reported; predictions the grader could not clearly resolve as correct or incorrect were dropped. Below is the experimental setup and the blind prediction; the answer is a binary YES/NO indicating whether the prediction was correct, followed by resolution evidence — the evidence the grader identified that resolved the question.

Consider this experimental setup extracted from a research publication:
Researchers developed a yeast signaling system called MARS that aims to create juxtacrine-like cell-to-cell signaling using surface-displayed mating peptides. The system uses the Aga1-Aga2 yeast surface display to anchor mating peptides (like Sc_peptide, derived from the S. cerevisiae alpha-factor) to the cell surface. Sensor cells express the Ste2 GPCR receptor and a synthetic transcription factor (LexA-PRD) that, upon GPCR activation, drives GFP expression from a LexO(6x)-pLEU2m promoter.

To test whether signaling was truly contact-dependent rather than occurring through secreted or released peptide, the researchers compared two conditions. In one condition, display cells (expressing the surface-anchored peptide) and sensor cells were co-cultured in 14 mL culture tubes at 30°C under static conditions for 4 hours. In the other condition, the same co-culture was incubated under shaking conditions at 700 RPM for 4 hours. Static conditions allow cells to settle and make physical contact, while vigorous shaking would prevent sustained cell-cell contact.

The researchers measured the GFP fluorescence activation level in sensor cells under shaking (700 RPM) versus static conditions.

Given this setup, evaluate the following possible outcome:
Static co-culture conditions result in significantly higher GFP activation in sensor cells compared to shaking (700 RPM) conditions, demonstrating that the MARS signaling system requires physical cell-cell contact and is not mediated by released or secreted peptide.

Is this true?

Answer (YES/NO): YES